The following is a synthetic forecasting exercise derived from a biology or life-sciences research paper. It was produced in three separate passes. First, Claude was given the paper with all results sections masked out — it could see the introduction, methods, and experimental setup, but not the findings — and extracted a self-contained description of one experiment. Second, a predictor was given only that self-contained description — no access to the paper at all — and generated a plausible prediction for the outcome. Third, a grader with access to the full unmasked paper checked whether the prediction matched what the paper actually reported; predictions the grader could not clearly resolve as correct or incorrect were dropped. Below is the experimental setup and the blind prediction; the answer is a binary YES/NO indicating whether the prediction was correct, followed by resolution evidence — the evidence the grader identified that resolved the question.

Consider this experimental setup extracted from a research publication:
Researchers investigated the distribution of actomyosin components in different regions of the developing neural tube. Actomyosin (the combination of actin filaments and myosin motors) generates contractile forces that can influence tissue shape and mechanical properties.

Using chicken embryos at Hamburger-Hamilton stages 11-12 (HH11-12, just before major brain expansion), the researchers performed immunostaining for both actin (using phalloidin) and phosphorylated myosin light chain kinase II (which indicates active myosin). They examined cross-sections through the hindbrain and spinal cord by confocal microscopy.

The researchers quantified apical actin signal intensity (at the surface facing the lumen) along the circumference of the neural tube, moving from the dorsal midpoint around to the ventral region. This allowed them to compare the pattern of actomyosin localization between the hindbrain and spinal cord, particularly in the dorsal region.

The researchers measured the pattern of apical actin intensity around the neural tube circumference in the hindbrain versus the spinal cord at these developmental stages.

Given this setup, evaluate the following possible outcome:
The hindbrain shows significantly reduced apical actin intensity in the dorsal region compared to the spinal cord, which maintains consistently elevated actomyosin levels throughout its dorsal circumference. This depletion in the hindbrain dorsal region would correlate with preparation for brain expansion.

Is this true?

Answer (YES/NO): YES